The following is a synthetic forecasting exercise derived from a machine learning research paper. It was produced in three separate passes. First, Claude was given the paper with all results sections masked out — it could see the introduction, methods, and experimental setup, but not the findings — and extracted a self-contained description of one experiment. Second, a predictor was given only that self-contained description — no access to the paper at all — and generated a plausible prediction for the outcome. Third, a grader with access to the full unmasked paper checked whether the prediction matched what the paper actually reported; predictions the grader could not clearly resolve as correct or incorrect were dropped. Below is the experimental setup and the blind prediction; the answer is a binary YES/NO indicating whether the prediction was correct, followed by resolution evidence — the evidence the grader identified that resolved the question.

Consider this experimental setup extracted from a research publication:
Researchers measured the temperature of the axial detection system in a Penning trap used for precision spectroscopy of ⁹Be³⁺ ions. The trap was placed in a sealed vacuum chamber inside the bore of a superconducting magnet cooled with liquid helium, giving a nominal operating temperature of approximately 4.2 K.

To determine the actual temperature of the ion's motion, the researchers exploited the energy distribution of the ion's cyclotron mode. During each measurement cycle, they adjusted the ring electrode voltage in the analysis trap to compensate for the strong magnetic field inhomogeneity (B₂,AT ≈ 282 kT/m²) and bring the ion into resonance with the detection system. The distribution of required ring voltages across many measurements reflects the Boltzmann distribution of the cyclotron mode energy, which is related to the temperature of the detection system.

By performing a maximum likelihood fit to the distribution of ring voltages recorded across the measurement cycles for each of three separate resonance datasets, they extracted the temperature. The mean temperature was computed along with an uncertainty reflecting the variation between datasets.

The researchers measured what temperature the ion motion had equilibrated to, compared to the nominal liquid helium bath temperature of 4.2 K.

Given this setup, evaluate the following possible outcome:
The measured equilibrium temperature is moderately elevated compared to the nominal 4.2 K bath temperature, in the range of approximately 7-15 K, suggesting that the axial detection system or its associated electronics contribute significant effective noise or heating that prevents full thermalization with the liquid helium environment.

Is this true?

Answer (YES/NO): NO